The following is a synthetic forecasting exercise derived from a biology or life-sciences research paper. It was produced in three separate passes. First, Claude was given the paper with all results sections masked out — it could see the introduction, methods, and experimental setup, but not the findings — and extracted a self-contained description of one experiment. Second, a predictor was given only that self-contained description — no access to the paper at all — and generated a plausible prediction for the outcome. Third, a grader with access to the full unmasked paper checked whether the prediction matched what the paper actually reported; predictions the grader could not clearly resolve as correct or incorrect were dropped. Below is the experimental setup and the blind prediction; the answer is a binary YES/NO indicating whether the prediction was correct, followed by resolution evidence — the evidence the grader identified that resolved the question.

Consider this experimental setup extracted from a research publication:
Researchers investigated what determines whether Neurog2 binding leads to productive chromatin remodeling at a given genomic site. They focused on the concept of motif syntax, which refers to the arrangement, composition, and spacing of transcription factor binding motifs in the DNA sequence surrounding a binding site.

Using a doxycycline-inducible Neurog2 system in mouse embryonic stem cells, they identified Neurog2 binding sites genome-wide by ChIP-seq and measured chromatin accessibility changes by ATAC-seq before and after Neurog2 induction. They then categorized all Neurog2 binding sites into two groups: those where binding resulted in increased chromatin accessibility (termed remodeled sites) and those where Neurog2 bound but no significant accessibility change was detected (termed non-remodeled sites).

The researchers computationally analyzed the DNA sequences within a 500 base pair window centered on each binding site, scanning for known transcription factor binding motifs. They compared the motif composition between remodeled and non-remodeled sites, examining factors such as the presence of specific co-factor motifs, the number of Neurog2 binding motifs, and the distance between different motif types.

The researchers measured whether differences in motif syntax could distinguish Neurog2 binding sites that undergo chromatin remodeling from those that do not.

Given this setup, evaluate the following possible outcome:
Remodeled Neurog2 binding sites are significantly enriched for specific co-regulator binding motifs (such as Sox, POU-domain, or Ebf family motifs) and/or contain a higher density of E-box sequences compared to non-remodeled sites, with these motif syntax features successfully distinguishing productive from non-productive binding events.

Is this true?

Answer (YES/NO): YES